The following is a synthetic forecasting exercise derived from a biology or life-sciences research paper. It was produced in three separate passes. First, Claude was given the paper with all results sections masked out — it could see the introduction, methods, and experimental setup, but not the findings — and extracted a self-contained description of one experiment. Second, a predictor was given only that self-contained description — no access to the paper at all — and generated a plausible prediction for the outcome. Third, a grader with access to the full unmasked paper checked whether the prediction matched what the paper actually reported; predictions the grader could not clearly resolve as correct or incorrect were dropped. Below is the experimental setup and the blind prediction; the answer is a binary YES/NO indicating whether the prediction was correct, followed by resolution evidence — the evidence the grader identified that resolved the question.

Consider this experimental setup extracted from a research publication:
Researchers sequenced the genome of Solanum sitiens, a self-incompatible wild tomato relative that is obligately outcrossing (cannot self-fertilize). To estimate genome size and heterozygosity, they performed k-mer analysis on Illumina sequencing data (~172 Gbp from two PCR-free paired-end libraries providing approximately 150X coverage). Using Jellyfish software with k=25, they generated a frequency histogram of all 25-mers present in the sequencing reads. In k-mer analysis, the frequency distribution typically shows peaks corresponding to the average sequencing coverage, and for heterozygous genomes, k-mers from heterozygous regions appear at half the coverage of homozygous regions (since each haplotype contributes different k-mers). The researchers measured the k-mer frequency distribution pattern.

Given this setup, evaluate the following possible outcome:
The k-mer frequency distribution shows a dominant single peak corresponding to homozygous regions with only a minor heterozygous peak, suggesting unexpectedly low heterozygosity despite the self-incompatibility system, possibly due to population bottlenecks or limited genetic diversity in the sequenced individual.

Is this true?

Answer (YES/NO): NO